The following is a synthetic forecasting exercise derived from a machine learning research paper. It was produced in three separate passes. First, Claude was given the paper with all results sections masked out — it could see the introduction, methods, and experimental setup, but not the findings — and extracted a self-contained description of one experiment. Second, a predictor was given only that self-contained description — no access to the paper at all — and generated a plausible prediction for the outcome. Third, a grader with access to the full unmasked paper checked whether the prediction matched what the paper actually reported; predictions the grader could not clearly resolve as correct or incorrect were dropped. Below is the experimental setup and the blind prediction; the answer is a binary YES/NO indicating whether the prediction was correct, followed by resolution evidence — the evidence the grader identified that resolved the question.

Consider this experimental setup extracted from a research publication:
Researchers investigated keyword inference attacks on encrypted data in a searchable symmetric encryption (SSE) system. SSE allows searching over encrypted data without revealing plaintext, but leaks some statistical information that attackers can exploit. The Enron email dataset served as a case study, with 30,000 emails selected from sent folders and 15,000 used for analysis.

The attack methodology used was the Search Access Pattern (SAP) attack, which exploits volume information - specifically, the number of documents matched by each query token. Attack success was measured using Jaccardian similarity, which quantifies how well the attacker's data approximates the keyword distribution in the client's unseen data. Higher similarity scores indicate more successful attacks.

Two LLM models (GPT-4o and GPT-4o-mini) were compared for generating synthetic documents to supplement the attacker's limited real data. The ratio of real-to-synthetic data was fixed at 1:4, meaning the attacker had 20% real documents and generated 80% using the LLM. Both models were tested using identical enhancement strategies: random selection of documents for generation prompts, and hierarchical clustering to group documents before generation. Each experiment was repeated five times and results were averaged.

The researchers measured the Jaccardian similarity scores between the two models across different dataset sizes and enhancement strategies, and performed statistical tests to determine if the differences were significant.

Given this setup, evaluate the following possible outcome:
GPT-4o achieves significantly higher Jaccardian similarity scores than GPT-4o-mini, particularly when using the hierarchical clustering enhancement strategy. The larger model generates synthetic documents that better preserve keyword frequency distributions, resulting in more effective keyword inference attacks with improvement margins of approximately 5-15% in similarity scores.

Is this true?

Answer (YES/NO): NO